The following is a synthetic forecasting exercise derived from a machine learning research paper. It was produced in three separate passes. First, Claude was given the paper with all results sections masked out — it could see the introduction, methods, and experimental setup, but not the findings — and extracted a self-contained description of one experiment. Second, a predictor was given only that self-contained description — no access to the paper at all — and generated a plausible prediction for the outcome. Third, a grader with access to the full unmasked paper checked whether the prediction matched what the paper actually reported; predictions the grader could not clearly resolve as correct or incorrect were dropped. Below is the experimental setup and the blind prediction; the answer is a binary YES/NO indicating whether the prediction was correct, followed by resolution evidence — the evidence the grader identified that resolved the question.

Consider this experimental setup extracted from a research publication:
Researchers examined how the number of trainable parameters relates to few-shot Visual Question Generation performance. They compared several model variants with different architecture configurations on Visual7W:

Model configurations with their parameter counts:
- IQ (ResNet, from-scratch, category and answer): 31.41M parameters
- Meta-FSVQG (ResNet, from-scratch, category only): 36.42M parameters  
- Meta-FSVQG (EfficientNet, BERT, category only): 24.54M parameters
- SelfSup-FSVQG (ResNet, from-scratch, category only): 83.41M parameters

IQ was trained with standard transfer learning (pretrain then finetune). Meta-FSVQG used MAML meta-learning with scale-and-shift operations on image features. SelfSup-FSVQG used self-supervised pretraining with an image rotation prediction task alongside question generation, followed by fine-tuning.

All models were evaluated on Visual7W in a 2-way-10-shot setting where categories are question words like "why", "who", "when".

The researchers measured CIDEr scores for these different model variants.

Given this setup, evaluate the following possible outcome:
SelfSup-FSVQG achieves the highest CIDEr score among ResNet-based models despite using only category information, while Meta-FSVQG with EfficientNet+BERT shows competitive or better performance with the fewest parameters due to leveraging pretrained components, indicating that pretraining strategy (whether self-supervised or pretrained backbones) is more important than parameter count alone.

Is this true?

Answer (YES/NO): YES